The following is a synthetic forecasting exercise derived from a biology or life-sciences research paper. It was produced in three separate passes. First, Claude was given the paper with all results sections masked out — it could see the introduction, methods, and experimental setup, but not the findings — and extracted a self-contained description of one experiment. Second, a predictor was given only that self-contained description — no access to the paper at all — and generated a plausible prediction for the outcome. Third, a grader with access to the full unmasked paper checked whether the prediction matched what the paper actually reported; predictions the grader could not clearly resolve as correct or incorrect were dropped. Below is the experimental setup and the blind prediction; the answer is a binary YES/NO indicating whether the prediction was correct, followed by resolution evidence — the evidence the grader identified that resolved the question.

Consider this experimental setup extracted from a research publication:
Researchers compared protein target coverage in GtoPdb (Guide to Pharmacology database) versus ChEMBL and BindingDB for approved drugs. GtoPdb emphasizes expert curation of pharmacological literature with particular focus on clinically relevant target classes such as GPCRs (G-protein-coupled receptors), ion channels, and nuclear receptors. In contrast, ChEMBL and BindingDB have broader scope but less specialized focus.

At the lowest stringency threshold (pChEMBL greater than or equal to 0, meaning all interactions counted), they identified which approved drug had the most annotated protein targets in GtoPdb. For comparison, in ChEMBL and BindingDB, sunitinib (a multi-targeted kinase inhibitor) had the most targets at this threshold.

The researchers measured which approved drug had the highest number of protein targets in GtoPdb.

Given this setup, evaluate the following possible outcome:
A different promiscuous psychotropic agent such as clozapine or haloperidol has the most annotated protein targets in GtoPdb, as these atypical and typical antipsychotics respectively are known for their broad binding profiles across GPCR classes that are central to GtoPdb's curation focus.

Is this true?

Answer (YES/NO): NO